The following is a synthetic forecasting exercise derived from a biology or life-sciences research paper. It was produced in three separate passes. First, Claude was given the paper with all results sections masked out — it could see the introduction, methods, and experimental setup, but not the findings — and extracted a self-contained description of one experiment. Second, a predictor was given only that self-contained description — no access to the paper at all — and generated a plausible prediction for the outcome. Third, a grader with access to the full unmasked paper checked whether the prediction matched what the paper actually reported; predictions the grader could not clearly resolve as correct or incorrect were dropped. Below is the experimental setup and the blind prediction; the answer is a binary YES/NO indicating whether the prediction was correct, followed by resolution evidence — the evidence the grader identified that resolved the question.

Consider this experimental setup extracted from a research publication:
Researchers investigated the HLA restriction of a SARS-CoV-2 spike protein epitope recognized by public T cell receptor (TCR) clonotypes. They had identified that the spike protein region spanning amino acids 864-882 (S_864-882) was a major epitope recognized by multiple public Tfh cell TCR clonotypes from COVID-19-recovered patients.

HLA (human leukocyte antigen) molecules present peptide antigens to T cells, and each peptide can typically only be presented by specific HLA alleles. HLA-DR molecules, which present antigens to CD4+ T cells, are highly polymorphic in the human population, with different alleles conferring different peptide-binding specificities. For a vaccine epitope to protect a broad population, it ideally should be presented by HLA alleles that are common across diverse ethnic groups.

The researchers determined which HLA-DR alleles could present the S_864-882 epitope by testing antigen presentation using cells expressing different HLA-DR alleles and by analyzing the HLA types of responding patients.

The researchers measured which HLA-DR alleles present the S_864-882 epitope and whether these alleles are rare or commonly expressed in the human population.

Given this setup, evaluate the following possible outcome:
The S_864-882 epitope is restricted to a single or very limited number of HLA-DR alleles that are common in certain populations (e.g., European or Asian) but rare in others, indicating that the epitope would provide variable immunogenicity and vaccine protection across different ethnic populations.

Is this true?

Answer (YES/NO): NO